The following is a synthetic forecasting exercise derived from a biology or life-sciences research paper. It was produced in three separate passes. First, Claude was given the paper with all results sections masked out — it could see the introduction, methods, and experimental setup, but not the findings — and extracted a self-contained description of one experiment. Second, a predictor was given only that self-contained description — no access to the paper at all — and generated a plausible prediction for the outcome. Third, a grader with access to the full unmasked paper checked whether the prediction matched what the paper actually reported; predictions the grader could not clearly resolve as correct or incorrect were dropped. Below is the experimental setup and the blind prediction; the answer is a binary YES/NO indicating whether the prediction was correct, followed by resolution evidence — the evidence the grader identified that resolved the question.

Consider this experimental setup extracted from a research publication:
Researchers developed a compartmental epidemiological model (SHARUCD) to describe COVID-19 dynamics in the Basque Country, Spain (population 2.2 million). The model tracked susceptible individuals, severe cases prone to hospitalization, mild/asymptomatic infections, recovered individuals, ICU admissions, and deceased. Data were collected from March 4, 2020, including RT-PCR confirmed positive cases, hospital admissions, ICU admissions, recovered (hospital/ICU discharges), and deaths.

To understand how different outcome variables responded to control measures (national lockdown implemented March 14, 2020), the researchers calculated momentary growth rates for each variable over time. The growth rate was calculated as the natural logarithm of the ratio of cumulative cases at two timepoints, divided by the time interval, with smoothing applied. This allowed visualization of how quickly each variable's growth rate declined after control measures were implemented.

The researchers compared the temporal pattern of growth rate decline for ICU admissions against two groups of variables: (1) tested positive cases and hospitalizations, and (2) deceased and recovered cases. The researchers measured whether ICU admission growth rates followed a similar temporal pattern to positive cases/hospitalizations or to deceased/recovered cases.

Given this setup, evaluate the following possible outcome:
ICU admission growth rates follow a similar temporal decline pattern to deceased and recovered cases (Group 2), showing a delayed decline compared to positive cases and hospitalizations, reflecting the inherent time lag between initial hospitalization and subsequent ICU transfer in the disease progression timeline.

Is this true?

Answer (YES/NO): NO